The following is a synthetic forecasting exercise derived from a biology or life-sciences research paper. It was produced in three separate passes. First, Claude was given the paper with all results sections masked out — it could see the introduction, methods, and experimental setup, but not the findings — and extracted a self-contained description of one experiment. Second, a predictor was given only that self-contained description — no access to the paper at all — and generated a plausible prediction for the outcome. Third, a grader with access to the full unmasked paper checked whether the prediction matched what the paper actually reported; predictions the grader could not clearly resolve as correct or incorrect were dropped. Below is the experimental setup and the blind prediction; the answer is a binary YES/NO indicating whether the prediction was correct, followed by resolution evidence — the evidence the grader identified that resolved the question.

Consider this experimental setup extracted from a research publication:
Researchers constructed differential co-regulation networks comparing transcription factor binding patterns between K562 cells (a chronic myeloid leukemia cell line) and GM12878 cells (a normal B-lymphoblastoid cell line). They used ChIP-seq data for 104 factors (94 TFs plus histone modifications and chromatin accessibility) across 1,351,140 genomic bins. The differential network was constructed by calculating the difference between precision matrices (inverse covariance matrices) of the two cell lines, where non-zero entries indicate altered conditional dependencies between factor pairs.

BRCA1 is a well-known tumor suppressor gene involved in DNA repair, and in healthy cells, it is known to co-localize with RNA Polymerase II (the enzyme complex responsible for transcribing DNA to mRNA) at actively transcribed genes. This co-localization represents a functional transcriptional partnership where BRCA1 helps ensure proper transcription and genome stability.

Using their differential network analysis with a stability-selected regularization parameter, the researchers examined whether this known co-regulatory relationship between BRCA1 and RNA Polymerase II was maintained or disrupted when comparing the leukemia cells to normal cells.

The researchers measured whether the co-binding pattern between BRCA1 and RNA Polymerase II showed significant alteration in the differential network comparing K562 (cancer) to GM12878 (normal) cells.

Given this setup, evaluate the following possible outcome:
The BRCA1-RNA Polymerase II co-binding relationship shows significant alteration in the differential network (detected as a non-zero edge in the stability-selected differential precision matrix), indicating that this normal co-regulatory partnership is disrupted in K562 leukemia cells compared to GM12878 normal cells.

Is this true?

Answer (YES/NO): YES